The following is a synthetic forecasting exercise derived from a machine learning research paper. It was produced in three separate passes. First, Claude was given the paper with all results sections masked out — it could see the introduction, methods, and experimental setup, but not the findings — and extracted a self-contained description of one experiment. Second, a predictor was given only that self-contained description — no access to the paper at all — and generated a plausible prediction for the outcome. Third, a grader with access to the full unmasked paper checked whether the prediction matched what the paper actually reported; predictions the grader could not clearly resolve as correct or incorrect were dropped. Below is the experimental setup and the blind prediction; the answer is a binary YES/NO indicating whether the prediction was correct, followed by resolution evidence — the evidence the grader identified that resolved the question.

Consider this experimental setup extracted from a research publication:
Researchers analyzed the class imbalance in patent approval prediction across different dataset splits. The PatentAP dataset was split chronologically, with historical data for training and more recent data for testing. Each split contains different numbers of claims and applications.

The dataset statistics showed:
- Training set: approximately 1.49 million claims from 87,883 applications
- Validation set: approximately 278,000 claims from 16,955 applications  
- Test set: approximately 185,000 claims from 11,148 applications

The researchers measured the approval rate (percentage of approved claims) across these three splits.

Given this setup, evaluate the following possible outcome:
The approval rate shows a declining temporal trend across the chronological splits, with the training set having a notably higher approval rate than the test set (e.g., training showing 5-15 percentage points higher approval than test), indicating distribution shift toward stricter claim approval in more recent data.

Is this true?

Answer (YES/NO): NO